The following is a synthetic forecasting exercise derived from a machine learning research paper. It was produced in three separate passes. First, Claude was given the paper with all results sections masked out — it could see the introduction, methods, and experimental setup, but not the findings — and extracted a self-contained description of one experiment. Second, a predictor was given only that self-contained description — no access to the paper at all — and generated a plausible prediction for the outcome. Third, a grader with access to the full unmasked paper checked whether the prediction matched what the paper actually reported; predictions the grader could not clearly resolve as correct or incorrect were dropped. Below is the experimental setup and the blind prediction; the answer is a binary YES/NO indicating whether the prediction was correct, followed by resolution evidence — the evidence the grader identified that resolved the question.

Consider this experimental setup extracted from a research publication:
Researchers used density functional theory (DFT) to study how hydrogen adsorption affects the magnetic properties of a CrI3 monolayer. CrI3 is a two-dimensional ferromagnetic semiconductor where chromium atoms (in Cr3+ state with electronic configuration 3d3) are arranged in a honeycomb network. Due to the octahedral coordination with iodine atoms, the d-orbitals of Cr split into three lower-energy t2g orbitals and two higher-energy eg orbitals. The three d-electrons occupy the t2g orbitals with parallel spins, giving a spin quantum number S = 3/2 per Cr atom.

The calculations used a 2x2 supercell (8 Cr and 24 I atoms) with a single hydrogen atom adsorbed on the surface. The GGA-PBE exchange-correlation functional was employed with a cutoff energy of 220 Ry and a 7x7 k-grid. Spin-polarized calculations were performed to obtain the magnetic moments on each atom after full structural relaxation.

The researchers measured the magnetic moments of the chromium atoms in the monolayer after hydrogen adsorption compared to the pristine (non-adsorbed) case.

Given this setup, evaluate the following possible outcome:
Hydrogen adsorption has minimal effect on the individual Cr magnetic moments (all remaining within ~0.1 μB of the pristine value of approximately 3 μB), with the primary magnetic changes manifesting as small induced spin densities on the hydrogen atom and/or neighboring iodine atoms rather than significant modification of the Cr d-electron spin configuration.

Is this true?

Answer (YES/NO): NO